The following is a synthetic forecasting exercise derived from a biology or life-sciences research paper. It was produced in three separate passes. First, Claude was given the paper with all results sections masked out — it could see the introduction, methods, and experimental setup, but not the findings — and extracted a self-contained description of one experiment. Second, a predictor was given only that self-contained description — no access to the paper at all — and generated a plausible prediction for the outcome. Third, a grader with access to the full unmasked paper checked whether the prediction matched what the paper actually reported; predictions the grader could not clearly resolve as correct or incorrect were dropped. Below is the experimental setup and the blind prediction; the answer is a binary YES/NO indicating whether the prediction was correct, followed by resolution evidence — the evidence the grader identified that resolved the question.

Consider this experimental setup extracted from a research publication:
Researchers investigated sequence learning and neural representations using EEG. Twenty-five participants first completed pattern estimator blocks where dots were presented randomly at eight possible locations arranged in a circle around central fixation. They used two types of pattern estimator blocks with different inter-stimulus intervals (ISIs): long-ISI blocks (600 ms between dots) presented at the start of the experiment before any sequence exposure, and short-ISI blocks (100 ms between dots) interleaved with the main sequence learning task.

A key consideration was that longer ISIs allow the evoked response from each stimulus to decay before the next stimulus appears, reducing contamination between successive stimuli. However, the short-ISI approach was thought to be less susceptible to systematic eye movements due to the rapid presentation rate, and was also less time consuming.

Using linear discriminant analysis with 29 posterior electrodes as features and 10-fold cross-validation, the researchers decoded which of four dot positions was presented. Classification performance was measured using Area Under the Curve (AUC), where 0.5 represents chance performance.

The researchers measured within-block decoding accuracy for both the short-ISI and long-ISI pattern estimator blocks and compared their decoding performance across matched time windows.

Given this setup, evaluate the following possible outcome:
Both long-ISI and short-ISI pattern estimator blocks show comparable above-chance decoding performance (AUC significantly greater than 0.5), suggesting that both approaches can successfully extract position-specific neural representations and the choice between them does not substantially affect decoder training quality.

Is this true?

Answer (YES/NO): NO